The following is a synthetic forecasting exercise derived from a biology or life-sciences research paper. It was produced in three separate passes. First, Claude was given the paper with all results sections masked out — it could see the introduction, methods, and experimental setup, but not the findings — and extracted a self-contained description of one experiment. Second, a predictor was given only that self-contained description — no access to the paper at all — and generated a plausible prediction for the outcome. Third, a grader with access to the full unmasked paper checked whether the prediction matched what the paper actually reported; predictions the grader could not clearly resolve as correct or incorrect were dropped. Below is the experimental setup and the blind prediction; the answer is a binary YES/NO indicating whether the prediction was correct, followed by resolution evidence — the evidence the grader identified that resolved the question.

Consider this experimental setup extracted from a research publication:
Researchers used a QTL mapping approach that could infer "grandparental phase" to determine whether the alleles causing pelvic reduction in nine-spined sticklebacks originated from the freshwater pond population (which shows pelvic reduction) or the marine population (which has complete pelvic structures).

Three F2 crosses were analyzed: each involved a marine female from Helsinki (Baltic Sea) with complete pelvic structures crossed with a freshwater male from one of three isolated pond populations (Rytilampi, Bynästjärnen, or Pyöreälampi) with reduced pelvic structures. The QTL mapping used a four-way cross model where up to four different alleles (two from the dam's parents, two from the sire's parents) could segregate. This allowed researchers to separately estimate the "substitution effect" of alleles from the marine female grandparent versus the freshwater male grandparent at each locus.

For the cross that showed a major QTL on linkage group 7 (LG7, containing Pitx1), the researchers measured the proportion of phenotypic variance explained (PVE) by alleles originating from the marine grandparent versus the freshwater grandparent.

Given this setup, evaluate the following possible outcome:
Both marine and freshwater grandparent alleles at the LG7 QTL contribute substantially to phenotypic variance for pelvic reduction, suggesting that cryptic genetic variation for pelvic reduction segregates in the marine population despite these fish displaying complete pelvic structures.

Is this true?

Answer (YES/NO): NO